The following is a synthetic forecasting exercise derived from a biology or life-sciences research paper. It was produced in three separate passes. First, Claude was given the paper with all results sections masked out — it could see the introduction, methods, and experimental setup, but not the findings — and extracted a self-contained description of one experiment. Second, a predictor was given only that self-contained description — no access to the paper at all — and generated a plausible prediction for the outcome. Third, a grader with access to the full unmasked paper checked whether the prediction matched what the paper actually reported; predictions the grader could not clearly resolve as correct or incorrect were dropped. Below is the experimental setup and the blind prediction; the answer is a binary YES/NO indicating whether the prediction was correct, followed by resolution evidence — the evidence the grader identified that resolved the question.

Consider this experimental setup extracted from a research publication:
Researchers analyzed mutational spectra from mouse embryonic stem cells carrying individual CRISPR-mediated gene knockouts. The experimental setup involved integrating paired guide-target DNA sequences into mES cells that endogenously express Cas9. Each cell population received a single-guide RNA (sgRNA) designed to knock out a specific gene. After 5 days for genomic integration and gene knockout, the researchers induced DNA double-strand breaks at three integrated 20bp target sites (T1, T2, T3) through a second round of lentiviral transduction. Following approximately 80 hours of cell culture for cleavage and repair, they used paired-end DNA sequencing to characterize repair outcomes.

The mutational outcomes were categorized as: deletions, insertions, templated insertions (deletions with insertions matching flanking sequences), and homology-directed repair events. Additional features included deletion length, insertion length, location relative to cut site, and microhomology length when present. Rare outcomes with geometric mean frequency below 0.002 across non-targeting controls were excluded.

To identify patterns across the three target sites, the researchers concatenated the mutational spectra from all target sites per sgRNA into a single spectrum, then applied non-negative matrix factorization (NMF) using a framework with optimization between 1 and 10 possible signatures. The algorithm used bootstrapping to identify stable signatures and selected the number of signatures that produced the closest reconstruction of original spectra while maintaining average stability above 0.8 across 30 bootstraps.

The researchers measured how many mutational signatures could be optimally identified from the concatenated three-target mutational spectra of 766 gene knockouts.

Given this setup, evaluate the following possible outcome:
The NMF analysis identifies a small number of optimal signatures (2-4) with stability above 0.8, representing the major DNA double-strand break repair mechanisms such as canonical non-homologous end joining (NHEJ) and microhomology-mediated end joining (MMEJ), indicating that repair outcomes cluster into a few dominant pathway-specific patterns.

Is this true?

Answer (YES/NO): YES